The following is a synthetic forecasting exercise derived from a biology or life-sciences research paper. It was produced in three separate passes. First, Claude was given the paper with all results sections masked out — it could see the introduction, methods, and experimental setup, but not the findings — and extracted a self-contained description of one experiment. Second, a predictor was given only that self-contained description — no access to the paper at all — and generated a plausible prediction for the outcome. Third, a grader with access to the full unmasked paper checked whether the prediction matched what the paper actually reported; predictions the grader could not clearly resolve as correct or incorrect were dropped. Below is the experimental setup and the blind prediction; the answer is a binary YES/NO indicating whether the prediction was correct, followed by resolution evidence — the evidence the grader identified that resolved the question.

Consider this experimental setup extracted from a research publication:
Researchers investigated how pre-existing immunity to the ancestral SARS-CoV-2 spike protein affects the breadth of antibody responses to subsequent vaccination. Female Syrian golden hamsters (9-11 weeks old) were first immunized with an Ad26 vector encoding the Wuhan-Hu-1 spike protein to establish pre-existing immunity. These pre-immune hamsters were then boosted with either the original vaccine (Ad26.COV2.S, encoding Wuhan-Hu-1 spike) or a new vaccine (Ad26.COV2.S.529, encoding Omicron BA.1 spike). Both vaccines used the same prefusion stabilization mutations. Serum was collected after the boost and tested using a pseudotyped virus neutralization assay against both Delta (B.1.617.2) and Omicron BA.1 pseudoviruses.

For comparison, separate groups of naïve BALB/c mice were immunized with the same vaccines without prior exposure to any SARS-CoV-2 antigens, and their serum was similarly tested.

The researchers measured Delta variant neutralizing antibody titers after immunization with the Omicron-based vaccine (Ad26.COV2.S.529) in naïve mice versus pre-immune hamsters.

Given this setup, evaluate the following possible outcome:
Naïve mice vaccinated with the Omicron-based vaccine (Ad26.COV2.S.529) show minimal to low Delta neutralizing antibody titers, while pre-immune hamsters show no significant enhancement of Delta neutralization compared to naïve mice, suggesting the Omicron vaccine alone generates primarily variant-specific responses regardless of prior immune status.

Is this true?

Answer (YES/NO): NO